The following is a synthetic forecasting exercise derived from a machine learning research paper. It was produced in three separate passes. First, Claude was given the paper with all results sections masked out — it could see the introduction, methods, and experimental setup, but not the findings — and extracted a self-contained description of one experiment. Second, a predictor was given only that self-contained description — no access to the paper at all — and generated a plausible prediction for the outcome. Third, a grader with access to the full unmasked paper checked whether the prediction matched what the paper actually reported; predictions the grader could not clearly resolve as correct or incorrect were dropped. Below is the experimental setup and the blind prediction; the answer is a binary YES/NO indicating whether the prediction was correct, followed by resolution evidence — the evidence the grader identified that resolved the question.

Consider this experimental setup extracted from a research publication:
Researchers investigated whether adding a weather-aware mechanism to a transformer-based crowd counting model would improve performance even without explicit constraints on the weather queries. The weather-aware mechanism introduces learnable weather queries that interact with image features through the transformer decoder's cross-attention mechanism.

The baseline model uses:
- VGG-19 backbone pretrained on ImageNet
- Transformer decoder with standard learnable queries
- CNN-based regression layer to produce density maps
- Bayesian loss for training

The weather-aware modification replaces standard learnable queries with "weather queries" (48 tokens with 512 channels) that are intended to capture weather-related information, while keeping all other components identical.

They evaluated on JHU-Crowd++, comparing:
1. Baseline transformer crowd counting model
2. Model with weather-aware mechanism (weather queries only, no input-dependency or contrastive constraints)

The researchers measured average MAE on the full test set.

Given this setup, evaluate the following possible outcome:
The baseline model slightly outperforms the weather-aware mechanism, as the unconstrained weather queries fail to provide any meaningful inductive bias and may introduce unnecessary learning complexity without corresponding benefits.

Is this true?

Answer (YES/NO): NO